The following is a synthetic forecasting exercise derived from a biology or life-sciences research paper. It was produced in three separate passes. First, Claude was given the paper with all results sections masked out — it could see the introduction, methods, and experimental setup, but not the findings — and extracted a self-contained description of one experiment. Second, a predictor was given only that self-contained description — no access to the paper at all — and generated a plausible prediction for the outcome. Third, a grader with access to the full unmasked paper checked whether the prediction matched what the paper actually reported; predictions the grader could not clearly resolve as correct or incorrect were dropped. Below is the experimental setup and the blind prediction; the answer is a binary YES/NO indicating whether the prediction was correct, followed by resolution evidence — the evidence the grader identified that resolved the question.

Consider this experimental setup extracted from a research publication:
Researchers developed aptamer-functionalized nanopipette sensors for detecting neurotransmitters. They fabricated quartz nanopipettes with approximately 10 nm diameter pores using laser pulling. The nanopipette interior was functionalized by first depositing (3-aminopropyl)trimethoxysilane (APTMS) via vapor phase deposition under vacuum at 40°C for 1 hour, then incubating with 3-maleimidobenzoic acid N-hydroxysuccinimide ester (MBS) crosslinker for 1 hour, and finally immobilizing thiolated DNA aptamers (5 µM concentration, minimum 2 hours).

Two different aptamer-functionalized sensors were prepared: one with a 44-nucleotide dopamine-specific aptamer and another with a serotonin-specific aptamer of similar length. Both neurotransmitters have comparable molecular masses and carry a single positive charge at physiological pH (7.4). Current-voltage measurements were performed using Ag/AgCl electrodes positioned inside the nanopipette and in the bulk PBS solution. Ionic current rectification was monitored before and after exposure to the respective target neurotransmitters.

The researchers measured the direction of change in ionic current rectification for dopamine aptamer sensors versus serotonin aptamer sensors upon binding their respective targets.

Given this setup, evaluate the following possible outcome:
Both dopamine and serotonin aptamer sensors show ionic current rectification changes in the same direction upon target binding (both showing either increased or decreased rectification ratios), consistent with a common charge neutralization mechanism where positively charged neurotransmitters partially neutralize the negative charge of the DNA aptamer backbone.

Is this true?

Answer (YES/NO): NO